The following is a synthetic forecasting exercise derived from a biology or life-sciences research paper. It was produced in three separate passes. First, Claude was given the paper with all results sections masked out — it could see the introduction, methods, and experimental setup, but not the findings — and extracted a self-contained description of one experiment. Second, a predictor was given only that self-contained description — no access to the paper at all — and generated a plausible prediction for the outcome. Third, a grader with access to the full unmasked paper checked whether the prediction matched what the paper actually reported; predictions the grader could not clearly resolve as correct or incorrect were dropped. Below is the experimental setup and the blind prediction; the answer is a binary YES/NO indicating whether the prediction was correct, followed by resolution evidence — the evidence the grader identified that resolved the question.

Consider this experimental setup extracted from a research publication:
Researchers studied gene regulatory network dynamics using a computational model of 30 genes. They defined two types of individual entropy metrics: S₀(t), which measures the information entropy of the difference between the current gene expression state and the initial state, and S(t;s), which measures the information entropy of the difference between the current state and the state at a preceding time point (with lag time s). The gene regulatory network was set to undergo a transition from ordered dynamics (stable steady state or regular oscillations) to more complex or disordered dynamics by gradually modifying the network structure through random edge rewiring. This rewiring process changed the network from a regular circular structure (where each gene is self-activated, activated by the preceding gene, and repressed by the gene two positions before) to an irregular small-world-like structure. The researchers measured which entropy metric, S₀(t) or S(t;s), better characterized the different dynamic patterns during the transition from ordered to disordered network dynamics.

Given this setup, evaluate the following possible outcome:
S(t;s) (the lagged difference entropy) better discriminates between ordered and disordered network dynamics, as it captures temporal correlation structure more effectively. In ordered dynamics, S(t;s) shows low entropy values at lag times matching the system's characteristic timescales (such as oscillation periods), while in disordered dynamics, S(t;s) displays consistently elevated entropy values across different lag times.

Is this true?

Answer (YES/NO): NO